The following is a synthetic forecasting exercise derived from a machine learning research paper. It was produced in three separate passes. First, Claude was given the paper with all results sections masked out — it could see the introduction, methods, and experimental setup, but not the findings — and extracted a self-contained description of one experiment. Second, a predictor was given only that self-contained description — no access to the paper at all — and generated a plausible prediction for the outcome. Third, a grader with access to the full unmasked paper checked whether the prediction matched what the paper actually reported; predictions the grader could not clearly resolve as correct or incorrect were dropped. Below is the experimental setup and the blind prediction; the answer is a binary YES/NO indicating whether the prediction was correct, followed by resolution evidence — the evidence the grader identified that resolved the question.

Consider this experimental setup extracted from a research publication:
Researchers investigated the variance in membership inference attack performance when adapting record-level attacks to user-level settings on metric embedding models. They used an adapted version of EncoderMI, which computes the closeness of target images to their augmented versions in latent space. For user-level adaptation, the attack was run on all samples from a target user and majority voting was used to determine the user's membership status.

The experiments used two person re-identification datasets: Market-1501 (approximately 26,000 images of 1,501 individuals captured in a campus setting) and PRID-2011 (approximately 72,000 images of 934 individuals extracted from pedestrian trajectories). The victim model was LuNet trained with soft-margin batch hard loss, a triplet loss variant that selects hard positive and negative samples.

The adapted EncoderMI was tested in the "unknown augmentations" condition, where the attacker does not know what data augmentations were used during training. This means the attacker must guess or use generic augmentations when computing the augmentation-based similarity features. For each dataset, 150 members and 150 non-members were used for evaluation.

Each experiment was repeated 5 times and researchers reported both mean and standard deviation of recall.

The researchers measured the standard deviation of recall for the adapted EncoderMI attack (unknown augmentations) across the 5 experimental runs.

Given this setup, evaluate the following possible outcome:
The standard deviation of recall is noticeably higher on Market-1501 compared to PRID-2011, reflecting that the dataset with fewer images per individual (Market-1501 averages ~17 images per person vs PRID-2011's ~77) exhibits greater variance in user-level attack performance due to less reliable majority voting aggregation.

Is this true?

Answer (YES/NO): NO